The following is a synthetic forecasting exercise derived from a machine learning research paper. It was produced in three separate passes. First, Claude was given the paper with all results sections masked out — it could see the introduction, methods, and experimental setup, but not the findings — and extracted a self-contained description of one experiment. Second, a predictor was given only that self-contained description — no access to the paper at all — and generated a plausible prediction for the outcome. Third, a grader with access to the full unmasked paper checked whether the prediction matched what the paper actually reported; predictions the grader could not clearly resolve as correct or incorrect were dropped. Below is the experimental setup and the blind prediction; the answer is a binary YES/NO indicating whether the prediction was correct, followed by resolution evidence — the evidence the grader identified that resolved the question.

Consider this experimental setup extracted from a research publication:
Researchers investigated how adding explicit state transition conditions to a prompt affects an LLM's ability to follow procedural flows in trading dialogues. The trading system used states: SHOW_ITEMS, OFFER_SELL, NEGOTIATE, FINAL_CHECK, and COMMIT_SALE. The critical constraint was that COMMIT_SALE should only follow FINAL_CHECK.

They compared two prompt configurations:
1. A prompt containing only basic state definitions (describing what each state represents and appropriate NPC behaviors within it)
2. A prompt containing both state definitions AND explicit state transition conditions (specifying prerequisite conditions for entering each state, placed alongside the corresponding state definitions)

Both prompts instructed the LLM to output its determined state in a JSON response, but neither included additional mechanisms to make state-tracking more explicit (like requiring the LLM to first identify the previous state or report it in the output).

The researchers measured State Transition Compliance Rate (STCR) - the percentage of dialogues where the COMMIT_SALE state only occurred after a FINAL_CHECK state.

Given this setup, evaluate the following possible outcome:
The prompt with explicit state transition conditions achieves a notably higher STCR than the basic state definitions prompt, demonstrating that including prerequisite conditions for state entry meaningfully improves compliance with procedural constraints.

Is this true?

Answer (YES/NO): YES